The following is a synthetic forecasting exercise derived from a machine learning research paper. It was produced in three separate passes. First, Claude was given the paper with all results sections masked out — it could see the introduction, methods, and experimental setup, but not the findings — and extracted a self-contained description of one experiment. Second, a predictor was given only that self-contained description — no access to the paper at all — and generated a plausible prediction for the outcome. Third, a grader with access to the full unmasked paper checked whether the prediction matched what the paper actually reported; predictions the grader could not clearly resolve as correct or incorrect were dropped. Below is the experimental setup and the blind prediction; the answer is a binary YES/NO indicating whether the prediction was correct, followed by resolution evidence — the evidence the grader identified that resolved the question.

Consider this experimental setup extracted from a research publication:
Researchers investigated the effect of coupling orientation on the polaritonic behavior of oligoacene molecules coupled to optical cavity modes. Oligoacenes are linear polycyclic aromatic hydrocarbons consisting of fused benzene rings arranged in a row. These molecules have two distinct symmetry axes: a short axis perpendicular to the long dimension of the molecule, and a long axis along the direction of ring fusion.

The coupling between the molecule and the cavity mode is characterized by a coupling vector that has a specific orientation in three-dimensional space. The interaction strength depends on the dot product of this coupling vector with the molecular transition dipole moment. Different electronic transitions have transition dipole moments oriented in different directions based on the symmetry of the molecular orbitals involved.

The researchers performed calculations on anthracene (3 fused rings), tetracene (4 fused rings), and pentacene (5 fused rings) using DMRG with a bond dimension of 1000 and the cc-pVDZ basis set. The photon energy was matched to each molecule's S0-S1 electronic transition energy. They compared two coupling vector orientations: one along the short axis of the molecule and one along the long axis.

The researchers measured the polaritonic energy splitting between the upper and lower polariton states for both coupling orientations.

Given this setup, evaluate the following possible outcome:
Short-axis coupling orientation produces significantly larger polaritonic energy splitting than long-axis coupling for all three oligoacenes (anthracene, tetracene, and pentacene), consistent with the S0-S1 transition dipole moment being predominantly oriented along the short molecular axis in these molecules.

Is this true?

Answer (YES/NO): NO